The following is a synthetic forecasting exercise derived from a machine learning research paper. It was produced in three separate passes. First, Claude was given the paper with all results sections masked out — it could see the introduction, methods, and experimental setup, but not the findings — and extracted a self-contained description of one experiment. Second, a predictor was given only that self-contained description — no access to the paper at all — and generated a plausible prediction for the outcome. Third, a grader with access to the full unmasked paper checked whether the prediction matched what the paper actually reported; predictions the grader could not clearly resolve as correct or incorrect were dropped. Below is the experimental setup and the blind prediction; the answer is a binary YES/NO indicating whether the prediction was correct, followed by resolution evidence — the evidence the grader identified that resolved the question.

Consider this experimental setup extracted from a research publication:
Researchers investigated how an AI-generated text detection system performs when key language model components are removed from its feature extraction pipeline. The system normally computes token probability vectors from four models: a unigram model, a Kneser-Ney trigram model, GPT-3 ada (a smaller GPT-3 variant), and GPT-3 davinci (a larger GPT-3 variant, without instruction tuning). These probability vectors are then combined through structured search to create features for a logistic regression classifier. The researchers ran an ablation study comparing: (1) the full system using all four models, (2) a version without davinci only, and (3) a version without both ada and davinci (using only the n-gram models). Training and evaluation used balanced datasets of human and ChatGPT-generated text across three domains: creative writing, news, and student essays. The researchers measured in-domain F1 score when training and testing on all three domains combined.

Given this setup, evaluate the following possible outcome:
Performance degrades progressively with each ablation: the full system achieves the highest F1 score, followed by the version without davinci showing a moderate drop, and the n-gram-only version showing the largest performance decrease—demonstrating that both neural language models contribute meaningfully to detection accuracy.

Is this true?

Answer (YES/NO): NO